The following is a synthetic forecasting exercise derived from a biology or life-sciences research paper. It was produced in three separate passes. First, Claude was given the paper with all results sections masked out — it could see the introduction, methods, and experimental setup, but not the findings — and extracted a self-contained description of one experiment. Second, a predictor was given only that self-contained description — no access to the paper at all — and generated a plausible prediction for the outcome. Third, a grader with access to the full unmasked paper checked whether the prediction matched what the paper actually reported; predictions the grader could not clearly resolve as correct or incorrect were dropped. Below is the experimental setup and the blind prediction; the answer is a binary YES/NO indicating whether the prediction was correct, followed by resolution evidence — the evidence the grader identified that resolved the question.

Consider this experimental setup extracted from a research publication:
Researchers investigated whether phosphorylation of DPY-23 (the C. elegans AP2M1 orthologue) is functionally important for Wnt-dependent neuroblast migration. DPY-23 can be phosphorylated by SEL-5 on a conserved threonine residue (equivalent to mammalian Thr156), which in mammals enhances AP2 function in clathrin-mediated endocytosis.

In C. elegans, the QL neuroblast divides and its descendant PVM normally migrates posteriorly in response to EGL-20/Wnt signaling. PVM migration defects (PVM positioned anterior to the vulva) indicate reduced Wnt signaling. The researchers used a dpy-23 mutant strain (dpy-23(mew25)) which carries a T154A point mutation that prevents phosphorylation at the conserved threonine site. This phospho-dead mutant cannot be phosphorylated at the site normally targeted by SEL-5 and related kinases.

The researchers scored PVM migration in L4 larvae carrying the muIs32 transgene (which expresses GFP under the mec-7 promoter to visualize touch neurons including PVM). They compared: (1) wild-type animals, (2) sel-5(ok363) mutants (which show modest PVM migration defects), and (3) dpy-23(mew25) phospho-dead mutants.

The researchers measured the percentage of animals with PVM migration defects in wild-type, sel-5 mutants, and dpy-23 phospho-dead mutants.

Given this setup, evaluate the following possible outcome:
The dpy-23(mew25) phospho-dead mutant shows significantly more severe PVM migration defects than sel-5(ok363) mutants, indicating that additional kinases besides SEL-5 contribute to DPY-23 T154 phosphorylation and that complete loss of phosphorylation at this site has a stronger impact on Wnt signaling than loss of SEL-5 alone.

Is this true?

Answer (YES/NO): NO